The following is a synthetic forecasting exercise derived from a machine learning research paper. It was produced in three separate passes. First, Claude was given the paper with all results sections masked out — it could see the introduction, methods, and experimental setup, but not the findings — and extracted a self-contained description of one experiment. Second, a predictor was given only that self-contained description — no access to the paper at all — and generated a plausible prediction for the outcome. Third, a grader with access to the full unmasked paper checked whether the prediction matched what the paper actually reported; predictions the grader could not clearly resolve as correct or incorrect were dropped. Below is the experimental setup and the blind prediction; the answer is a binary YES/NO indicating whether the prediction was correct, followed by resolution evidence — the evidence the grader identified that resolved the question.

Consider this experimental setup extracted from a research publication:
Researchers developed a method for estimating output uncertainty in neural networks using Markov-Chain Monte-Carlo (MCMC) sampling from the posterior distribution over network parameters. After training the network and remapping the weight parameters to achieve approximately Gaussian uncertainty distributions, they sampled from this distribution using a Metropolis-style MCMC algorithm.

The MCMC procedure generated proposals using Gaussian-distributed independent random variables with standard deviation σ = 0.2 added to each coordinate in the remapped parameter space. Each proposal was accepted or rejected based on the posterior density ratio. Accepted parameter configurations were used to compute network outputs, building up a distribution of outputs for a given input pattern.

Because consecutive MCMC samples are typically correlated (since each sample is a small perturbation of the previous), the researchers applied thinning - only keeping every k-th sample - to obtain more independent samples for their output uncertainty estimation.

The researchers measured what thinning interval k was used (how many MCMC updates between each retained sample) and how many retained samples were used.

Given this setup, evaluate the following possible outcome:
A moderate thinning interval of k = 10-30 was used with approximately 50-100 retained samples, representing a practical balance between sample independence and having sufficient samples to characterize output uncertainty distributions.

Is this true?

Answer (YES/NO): NO